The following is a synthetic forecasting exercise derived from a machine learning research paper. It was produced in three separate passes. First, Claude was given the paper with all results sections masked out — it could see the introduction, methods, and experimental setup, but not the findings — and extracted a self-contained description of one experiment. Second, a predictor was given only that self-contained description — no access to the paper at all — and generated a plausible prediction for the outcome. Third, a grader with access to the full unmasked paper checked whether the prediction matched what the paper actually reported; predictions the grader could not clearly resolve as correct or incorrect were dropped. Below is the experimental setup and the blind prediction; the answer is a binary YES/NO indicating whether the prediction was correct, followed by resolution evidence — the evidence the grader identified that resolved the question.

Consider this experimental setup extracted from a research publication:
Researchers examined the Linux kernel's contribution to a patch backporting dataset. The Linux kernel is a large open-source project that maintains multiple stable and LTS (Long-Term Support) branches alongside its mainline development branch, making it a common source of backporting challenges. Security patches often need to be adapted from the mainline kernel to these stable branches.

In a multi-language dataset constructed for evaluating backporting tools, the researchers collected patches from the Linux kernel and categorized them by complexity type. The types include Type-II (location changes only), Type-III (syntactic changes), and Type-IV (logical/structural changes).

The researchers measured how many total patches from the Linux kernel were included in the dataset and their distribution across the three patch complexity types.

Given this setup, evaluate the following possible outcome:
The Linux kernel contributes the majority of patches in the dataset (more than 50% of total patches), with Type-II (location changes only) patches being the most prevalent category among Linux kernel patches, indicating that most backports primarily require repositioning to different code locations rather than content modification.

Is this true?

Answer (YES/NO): NO